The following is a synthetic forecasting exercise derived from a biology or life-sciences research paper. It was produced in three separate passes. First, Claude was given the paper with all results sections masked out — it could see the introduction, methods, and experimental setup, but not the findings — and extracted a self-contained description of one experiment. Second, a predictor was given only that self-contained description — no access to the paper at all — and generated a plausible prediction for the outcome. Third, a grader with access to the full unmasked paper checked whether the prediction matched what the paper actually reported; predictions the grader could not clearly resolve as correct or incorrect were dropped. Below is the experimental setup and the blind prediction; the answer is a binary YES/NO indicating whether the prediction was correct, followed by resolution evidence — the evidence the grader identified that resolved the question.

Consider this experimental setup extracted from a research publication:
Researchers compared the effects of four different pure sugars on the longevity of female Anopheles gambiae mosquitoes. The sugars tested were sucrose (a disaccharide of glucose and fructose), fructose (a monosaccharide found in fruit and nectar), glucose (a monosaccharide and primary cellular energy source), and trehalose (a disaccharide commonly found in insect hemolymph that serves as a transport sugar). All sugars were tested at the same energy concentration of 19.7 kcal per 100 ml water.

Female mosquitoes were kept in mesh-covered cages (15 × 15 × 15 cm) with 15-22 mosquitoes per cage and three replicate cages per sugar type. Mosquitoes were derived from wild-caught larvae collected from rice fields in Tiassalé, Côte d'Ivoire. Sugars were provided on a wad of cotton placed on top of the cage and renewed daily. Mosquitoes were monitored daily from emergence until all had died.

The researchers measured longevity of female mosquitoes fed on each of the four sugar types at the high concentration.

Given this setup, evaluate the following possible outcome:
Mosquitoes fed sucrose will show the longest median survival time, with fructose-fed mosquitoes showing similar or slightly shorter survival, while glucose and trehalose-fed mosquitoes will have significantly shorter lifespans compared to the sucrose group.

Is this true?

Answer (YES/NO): NO